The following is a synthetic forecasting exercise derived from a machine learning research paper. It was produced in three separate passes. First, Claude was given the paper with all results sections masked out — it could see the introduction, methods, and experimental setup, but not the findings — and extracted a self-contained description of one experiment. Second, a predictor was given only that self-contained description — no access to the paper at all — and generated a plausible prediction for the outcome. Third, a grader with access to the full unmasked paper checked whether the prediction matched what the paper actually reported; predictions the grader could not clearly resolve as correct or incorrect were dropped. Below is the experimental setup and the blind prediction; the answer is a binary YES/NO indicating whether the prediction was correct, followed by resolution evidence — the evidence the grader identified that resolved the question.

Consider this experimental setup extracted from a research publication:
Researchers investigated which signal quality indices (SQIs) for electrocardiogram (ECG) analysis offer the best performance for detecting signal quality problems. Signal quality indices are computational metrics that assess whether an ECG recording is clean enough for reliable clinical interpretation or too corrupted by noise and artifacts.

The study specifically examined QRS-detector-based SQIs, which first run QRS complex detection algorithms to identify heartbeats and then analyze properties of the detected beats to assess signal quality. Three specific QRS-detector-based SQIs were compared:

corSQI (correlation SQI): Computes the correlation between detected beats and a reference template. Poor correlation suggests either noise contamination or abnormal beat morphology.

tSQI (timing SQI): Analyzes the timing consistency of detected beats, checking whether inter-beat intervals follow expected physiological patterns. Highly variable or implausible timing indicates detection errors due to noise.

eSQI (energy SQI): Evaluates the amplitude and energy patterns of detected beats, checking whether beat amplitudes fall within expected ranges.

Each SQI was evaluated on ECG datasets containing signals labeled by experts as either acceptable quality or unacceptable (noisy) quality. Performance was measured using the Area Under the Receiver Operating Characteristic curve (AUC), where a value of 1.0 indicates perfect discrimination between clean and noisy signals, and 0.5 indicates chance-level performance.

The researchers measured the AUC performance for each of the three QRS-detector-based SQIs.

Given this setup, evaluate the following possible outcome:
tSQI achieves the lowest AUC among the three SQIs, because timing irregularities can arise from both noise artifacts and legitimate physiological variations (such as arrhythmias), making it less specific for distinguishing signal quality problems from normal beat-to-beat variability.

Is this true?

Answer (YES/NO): NO